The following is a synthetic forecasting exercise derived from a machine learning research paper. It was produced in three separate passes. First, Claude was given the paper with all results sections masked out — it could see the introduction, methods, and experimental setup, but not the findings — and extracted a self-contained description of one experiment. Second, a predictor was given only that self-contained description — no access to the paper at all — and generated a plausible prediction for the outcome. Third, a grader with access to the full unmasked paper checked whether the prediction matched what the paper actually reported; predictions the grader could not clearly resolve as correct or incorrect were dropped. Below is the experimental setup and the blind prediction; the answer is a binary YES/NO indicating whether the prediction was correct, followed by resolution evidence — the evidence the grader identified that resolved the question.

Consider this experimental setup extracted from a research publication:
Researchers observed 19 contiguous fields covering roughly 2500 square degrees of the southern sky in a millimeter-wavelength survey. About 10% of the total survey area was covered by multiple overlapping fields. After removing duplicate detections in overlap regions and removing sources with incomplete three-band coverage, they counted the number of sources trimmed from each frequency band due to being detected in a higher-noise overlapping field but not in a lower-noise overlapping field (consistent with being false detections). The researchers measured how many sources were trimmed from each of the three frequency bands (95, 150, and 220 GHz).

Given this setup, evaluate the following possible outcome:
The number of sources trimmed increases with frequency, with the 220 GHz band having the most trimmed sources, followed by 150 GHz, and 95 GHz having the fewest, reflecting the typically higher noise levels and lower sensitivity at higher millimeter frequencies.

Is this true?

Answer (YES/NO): NO